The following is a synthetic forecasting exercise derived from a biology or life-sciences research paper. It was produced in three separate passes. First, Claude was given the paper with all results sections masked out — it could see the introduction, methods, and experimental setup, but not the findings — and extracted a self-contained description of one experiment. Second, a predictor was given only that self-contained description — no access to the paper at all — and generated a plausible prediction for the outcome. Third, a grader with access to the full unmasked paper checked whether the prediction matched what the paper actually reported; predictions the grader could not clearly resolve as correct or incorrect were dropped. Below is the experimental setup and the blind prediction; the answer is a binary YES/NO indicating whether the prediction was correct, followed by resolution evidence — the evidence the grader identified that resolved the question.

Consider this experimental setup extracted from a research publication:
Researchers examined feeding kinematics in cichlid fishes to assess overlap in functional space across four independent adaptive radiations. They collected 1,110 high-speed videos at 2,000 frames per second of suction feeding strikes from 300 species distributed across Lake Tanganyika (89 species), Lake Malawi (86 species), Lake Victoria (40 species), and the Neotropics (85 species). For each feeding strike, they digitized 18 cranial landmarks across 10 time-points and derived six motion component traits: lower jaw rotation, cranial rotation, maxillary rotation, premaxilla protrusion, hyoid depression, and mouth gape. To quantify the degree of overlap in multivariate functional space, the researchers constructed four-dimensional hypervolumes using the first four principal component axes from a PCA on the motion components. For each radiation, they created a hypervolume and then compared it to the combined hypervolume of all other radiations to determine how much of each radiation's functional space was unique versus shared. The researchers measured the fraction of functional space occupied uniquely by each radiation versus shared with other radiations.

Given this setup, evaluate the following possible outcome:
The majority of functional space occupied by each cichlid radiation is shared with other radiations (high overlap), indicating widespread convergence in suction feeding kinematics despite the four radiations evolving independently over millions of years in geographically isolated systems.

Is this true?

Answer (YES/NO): NO